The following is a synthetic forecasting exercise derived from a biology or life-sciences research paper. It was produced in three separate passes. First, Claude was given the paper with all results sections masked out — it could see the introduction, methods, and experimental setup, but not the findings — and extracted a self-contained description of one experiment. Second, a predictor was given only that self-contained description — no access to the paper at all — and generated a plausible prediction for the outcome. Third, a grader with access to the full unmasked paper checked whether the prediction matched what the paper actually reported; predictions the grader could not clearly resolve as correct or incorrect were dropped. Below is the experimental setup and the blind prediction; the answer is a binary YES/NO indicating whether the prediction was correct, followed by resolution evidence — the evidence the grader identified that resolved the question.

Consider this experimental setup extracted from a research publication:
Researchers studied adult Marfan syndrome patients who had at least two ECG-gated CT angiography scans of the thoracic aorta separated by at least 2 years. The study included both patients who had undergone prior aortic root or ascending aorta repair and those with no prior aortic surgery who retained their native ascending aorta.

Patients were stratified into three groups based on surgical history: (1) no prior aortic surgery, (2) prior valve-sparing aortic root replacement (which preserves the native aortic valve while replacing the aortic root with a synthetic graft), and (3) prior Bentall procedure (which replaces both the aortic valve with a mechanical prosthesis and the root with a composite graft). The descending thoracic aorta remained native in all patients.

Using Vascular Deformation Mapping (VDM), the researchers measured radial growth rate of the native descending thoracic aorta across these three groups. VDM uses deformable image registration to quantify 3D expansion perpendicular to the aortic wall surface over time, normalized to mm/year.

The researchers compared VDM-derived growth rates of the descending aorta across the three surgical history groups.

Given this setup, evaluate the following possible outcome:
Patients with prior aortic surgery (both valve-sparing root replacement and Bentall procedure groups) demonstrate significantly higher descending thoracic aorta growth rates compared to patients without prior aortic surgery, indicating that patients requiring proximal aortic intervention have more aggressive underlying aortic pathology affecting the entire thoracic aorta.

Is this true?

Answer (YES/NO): NO